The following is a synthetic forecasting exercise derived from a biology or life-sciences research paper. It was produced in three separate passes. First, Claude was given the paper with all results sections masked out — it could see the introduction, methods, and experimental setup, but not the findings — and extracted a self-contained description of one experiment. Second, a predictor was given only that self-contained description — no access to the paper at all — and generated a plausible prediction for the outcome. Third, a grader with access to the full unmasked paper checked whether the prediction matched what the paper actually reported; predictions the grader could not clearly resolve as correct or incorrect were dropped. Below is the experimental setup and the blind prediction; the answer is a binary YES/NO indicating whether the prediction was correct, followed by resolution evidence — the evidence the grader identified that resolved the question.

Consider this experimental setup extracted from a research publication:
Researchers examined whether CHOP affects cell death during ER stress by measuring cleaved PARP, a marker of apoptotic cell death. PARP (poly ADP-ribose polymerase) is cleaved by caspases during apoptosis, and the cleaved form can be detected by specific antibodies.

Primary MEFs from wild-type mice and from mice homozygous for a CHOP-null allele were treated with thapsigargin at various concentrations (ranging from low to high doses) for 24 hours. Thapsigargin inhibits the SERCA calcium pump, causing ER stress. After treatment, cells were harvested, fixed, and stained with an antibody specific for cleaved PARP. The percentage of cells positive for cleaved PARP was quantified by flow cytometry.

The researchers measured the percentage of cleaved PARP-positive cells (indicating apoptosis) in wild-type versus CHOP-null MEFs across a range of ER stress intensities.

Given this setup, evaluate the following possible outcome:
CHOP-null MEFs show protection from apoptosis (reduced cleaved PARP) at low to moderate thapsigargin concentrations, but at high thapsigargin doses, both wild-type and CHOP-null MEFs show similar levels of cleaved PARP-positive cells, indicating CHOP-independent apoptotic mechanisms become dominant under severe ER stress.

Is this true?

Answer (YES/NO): NO